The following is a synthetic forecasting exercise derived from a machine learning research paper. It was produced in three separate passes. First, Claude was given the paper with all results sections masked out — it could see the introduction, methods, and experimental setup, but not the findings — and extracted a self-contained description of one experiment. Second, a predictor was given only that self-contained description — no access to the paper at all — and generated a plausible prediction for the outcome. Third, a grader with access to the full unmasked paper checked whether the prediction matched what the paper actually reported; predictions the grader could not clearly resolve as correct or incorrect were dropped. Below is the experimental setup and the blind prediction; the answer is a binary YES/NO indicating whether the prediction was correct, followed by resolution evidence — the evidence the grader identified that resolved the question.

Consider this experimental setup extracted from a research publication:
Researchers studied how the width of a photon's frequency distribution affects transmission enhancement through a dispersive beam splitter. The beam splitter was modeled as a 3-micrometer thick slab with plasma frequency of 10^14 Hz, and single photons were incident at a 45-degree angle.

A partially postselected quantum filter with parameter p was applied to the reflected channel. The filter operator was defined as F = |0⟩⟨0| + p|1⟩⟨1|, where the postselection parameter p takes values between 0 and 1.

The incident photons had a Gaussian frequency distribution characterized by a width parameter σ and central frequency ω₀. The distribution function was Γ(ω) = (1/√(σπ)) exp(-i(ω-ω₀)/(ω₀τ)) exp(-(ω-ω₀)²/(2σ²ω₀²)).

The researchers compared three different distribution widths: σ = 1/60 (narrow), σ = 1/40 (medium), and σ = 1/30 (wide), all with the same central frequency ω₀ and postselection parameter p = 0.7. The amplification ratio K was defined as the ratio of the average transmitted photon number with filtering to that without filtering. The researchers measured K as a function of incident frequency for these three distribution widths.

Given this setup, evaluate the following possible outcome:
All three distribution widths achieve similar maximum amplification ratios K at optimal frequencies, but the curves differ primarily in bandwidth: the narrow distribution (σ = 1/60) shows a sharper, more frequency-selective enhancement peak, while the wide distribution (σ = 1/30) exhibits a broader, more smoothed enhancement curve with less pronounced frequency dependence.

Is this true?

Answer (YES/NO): NO